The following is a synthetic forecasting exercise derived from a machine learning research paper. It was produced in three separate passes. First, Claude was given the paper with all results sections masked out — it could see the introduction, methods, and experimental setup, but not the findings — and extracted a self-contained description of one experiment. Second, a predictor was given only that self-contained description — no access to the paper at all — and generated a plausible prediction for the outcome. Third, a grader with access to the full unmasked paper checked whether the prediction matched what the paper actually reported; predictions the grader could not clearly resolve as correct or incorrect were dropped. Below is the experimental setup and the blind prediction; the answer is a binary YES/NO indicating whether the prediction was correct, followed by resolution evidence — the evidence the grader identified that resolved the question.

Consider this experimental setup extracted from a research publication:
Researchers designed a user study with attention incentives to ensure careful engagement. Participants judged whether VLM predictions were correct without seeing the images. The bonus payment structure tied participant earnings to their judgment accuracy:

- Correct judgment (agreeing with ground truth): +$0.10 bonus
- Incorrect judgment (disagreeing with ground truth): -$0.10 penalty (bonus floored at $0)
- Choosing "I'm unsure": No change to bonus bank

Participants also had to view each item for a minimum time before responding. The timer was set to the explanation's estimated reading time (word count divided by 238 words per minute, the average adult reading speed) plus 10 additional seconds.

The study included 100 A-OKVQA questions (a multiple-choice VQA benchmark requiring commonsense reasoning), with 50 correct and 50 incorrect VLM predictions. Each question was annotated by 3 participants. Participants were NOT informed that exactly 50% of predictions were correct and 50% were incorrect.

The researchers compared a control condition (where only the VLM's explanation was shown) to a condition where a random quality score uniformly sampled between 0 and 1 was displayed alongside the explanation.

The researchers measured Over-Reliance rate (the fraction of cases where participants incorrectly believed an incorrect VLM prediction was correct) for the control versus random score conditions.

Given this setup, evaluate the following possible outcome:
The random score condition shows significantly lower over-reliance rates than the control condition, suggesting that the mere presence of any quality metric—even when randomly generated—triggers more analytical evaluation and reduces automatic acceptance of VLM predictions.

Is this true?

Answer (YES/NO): NO